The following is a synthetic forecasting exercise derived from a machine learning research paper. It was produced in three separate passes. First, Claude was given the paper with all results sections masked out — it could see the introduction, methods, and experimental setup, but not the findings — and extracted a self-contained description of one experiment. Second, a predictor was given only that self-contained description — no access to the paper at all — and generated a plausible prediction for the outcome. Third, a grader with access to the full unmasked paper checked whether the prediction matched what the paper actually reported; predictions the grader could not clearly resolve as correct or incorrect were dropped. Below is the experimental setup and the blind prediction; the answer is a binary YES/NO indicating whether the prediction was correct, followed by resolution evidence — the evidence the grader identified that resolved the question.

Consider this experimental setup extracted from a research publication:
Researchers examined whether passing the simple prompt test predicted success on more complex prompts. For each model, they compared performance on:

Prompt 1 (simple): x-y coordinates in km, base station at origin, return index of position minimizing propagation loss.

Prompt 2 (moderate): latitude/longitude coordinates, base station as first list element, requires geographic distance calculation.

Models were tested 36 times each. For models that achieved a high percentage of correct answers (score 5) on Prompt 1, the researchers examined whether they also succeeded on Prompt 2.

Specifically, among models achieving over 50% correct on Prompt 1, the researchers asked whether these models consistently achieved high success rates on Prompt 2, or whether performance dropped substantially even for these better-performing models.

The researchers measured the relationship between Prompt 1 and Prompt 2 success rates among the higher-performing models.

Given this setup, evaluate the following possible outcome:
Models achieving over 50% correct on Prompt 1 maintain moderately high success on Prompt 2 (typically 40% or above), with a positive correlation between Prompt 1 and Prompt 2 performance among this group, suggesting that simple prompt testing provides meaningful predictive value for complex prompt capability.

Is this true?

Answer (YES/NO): NO